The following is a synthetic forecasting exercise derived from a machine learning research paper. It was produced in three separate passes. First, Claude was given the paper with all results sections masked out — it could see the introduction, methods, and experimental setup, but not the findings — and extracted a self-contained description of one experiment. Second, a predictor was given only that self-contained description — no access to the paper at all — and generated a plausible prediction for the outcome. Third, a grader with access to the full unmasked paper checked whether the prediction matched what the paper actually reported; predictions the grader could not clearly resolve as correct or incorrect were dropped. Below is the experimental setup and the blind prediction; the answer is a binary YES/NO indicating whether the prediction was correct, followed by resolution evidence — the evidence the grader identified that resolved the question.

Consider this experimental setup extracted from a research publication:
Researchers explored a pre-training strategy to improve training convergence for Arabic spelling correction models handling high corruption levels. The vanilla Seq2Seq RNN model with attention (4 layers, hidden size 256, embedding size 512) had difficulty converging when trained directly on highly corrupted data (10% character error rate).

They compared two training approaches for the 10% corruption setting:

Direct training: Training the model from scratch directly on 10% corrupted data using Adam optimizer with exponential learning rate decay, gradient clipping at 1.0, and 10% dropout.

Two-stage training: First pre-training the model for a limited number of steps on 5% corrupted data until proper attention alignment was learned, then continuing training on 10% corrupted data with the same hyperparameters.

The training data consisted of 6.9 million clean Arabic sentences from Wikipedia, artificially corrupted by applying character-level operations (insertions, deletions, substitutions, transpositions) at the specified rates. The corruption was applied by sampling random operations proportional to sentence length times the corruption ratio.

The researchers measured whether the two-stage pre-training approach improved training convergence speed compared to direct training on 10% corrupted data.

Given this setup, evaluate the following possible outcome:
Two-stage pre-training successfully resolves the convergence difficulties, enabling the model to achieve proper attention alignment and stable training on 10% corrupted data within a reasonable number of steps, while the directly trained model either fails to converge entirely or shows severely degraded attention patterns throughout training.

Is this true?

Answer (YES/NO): NO